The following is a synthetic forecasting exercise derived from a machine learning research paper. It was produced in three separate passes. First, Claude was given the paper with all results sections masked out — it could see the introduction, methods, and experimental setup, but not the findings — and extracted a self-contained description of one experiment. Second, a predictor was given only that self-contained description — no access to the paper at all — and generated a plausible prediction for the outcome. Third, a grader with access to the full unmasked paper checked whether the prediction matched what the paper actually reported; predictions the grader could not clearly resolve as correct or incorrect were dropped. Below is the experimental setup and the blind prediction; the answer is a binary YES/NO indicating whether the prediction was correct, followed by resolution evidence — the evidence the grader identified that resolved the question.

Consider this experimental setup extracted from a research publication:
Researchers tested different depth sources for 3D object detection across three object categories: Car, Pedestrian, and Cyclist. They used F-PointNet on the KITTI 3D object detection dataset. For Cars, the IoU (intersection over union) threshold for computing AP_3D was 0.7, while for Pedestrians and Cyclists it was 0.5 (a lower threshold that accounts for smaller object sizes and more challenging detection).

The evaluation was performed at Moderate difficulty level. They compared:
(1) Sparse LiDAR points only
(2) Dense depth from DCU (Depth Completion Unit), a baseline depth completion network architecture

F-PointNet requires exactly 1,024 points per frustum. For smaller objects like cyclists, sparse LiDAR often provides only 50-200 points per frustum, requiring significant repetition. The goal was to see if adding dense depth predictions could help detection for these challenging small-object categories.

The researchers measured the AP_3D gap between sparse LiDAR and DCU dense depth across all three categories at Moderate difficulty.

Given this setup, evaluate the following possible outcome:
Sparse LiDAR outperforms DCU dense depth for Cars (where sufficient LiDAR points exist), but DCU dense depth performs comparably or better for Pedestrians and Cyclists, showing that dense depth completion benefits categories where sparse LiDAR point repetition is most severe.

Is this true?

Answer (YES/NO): NO